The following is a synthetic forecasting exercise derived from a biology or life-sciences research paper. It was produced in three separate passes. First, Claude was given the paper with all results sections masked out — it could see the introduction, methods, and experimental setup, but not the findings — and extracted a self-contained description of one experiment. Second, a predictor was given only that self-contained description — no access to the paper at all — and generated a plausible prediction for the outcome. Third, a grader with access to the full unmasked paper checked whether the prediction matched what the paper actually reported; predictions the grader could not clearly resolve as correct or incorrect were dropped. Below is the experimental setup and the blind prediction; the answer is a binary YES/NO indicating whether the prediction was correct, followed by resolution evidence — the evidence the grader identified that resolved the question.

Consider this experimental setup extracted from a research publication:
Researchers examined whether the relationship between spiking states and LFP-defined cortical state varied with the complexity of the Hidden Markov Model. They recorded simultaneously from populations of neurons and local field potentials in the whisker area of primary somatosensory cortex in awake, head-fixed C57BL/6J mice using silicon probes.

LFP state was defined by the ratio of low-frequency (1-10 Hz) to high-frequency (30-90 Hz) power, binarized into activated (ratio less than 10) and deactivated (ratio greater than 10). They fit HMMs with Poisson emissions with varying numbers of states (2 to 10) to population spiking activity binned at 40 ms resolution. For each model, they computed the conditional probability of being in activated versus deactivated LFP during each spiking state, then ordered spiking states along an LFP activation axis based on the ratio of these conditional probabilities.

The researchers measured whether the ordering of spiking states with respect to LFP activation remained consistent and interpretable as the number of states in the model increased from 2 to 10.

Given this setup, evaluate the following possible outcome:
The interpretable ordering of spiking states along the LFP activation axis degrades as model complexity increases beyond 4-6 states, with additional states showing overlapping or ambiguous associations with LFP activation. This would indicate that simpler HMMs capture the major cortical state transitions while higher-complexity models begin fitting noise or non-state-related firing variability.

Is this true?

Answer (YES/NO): NO